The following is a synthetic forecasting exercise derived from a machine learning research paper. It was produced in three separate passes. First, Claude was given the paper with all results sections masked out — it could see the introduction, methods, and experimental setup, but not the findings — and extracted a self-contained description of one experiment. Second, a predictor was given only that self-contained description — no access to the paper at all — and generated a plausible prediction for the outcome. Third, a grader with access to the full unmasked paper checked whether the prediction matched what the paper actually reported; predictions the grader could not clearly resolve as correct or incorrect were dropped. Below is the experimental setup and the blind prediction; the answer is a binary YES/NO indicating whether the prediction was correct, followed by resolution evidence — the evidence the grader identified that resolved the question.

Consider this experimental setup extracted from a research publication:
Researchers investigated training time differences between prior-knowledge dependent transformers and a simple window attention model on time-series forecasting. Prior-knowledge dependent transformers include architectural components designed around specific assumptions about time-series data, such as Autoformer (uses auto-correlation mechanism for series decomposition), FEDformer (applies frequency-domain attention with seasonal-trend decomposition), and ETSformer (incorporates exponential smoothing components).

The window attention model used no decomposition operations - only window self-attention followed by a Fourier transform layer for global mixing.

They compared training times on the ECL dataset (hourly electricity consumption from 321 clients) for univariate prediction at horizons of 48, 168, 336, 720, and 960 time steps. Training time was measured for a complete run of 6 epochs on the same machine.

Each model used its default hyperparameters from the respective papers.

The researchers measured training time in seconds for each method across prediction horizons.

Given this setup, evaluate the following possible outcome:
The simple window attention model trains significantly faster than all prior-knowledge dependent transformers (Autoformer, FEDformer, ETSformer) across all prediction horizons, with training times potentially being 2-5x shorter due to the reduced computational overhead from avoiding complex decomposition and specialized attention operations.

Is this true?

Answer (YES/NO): NO